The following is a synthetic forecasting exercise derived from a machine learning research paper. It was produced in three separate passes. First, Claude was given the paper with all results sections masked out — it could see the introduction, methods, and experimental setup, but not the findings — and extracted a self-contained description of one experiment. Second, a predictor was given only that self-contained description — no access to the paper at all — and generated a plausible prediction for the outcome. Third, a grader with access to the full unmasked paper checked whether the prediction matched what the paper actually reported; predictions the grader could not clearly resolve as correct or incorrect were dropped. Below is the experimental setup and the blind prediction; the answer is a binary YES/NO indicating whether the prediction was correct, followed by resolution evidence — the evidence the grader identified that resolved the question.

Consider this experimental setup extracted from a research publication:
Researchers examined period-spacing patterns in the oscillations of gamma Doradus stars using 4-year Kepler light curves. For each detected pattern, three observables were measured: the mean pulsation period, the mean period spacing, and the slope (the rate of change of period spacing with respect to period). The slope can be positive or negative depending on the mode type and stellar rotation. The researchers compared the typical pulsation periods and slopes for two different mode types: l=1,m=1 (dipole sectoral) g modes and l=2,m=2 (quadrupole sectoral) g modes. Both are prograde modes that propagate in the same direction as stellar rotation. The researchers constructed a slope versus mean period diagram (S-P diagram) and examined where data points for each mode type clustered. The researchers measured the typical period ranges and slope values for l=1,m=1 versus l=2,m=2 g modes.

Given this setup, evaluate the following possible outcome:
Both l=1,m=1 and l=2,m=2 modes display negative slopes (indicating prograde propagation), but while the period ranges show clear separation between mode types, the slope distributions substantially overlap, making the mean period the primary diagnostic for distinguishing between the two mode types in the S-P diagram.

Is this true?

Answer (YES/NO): YES